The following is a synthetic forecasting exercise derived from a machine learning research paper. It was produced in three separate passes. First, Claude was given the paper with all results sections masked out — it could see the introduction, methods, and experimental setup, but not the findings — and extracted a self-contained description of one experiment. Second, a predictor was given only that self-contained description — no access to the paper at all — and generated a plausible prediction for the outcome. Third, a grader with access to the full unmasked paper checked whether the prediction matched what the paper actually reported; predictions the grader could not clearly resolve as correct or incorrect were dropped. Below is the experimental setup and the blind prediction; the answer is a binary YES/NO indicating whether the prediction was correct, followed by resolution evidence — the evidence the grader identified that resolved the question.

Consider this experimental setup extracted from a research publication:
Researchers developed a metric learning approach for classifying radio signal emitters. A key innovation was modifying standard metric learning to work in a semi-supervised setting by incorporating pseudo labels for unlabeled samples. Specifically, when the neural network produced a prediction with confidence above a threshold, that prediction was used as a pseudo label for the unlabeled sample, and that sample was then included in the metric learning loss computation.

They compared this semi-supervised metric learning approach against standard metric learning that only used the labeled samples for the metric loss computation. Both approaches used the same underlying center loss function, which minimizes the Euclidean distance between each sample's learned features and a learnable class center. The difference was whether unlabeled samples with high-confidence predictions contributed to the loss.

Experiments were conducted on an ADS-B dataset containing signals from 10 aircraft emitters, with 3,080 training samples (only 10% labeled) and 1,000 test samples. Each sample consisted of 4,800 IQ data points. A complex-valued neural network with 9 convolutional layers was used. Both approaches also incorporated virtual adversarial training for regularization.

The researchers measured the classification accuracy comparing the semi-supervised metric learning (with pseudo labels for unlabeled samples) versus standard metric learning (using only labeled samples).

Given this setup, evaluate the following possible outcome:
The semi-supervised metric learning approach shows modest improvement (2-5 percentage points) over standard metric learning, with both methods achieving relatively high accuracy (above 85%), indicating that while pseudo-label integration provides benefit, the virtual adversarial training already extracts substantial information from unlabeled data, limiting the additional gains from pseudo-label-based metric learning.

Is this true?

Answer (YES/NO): NO